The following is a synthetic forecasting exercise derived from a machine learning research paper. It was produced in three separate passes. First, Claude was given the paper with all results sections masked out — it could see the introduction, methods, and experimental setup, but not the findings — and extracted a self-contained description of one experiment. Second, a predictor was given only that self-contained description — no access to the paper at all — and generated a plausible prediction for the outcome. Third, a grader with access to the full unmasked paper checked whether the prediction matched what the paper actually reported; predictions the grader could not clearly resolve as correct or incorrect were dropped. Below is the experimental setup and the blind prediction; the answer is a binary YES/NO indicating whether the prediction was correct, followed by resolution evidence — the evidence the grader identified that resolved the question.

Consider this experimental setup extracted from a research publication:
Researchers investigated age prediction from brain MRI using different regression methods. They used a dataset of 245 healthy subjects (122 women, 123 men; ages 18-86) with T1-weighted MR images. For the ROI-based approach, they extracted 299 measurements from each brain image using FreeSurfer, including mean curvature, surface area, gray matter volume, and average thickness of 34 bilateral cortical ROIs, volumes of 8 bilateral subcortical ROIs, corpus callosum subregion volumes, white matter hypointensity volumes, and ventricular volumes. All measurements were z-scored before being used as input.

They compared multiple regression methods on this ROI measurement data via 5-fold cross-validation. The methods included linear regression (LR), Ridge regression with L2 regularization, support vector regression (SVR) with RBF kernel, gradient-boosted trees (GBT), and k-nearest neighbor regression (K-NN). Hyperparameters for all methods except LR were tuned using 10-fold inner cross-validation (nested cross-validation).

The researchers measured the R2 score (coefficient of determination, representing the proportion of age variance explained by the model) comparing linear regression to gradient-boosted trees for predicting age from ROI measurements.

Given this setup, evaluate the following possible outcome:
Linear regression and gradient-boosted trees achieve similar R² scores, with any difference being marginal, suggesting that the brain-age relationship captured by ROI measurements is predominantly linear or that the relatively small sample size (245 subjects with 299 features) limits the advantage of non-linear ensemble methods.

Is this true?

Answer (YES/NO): NO